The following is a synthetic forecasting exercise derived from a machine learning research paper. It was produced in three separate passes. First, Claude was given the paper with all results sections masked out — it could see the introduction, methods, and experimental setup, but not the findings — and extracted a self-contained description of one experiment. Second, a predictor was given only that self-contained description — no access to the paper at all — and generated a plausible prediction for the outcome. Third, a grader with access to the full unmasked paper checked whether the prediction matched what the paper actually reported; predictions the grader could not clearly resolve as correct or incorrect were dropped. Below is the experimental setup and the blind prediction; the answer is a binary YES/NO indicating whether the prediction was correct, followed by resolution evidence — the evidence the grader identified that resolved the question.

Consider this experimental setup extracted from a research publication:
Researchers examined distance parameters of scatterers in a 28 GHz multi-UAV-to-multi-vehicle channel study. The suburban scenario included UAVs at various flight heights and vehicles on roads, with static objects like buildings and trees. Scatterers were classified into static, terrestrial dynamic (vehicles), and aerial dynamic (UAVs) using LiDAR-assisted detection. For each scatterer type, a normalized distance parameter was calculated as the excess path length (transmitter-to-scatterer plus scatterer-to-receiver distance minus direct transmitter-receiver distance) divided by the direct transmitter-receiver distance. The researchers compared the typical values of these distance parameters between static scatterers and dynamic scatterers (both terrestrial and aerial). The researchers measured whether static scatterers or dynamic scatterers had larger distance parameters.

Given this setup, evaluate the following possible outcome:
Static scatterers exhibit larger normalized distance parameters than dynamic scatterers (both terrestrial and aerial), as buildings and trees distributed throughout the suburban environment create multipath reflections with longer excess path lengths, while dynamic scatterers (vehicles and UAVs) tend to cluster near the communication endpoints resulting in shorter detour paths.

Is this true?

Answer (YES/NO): YES